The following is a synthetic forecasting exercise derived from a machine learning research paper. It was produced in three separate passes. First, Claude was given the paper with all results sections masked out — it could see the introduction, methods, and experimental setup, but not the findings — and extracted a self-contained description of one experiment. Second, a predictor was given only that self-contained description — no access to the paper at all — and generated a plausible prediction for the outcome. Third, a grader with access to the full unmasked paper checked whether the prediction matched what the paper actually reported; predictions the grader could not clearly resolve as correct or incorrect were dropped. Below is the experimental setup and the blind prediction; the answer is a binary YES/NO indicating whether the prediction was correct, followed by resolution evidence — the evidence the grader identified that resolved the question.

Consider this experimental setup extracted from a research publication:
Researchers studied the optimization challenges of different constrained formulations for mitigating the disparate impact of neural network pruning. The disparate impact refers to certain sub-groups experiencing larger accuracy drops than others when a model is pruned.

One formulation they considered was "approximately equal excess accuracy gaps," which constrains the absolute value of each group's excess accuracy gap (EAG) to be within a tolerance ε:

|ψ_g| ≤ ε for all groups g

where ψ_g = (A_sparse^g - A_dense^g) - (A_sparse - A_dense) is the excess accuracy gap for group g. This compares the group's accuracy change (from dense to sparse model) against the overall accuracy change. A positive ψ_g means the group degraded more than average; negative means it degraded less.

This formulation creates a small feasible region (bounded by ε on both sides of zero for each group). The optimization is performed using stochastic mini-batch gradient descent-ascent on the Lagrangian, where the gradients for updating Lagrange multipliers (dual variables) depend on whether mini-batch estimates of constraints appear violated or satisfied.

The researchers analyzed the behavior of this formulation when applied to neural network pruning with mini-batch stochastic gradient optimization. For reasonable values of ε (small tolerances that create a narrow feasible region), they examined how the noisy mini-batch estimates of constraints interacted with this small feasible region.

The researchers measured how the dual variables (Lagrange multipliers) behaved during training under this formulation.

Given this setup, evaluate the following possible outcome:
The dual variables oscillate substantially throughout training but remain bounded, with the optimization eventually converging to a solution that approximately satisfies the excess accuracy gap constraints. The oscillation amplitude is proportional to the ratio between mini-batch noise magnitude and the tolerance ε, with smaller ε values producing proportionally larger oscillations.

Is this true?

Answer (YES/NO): NO